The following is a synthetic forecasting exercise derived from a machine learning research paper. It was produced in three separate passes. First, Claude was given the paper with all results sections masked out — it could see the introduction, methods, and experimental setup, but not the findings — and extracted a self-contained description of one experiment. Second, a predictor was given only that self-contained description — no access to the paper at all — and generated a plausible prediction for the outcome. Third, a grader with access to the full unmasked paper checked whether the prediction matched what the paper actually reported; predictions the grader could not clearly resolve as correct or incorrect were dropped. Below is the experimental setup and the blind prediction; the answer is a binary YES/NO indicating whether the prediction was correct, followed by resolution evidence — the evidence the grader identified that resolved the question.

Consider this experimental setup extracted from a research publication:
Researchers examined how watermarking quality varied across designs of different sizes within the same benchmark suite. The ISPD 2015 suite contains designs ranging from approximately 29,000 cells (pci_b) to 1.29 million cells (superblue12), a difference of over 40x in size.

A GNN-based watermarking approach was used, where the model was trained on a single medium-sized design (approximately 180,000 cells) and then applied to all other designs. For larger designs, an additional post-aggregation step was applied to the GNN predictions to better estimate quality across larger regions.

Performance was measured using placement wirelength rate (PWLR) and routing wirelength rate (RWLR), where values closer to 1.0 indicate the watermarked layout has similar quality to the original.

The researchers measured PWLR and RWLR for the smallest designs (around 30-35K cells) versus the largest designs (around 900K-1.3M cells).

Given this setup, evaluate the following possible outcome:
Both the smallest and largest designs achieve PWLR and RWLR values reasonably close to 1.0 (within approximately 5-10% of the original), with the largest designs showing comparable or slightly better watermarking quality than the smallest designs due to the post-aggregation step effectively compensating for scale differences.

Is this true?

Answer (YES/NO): YES